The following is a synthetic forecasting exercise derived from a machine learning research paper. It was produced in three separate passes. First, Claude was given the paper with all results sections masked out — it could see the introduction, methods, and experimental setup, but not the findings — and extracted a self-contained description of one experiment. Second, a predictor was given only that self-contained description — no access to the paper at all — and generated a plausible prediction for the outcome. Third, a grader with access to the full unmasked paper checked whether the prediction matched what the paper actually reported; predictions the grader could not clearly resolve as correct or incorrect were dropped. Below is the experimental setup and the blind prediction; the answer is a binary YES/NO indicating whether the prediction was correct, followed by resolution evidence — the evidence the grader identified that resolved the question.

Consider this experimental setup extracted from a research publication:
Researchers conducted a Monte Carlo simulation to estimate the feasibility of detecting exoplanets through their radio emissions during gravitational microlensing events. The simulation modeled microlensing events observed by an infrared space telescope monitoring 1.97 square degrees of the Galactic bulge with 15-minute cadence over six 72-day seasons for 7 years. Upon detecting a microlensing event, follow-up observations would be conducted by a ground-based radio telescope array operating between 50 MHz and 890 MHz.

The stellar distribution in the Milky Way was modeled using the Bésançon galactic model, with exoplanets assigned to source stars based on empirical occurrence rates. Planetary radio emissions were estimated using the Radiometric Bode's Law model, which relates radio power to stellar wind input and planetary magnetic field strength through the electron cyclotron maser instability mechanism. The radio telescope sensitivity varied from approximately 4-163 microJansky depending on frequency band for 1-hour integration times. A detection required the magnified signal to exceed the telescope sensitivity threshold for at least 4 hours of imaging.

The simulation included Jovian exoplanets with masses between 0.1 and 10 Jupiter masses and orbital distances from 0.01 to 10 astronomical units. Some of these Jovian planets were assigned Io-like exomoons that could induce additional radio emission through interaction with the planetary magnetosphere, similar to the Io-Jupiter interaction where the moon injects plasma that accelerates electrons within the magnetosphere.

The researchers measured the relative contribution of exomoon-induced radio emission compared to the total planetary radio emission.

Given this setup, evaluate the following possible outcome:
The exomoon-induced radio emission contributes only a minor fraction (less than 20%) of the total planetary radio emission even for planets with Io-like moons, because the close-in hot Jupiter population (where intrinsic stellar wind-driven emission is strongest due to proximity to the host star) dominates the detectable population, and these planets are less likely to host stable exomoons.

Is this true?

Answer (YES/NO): YES